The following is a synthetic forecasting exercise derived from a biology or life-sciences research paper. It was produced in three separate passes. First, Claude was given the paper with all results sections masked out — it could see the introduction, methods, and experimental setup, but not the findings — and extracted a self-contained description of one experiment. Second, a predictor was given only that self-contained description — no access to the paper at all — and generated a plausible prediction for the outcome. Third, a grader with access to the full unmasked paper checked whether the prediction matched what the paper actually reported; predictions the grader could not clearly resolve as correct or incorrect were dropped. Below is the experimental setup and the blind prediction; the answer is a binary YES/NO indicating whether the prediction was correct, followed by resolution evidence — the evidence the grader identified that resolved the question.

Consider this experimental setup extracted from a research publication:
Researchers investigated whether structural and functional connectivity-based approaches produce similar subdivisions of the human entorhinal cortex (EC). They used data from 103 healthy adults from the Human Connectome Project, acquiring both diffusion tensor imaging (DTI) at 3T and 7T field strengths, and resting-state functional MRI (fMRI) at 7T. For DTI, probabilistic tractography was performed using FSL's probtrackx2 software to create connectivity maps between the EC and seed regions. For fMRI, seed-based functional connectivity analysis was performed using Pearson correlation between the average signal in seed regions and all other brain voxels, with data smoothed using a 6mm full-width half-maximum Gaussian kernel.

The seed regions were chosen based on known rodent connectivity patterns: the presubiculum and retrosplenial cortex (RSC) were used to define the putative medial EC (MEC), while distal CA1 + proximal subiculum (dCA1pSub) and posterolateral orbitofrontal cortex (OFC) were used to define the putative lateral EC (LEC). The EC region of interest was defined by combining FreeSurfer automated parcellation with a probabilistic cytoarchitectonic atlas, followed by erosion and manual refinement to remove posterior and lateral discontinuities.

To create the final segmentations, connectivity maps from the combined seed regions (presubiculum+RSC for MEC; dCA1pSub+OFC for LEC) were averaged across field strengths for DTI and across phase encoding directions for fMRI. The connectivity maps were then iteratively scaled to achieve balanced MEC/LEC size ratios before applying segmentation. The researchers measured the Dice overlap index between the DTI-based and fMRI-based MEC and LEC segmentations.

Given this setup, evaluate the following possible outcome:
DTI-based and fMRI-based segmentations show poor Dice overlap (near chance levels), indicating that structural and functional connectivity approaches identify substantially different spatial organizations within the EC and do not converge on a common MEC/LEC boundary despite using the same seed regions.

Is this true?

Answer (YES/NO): NO